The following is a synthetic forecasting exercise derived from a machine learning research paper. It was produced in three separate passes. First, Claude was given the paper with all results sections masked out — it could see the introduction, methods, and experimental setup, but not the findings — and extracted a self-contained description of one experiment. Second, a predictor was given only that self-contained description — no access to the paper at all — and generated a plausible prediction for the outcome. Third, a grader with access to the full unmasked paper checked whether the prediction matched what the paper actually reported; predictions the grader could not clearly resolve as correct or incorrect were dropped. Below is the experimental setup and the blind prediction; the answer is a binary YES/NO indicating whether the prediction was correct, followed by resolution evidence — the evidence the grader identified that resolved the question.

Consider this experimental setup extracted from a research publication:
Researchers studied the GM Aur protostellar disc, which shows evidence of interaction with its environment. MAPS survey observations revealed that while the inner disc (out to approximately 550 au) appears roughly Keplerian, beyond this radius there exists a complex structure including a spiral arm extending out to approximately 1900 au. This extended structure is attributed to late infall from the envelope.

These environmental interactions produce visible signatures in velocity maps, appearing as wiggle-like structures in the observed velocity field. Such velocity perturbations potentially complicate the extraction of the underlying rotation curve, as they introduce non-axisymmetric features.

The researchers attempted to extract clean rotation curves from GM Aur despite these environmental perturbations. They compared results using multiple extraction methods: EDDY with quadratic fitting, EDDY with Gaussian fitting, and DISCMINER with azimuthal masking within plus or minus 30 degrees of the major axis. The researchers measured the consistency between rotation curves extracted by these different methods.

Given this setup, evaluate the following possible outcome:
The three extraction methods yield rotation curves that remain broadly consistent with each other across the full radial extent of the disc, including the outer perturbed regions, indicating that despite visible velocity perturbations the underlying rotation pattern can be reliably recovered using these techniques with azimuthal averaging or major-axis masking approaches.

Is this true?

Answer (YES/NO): NO